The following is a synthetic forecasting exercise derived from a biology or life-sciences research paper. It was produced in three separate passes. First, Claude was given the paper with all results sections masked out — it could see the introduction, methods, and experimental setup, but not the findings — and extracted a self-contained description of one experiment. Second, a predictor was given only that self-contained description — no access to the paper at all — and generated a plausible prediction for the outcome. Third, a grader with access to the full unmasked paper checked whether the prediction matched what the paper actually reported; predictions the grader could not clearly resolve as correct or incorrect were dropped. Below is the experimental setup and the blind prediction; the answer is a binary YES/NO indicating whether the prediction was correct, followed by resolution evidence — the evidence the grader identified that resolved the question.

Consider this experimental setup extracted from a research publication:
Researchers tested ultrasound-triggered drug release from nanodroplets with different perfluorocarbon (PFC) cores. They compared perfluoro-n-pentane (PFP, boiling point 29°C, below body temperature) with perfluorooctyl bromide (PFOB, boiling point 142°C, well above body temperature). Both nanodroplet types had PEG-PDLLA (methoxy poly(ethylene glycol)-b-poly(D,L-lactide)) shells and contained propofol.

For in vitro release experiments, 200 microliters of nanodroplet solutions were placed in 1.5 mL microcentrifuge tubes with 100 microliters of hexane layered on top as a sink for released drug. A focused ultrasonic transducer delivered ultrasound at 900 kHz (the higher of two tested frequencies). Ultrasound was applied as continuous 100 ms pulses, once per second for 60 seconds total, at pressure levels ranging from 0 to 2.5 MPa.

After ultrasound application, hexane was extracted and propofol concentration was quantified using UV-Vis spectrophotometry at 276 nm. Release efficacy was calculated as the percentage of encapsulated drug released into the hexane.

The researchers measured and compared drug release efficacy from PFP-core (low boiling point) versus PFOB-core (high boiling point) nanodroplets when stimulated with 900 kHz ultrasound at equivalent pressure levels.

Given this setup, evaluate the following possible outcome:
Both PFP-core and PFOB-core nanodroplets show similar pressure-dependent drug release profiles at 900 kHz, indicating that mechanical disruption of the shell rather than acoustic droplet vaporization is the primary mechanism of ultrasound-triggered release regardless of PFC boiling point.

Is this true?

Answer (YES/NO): NO